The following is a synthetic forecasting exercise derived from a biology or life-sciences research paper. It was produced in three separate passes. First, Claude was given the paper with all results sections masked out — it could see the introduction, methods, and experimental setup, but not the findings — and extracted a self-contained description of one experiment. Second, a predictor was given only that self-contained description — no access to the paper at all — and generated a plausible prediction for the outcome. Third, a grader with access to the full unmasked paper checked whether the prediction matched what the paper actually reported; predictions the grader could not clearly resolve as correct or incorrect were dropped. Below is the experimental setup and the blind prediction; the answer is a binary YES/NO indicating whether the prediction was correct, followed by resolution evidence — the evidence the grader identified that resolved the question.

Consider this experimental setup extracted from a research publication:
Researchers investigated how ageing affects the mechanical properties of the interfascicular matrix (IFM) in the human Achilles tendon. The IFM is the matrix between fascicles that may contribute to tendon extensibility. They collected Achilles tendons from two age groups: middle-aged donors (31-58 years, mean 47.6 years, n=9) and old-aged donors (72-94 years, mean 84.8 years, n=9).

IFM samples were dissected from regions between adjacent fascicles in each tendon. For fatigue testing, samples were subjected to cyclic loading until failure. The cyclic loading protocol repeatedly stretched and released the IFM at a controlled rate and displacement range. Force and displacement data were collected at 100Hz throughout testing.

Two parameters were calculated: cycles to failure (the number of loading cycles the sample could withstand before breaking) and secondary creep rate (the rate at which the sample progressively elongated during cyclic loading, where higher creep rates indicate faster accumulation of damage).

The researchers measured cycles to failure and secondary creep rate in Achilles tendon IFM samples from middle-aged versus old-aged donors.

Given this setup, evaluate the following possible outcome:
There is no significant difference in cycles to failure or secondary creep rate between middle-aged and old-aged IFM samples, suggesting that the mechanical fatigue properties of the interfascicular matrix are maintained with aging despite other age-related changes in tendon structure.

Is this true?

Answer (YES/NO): NO